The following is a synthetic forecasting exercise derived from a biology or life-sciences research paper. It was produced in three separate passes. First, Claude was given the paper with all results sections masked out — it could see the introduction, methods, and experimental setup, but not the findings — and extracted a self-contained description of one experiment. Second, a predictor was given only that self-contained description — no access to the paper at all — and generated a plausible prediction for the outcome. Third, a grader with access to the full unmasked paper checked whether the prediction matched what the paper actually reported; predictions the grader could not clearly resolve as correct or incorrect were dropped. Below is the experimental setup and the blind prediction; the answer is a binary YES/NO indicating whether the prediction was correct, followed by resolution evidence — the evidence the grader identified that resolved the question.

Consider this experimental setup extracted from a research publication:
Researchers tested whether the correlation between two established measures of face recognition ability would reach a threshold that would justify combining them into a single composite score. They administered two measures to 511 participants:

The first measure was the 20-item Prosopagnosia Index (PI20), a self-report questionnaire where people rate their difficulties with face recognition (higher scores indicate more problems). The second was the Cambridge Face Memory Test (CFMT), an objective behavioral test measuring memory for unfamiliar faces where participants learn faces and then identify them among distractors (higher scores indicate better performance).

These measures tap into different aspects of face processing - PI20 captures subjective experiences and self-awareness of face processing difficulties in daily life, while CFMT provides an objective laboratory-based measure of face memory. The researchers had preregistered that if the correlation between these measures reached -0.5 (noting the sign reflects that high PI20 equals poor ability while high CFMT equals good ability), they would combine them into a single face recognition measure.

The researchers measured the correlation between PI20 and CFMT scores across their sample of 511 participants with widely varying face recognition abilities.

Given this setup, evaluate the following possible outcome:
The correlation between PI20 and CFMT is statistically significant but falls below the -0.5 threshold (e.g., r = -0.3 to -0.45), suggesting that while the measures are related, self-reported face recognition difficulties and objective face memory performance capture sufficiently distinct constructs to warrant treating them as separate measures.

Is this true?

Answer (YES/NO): NO